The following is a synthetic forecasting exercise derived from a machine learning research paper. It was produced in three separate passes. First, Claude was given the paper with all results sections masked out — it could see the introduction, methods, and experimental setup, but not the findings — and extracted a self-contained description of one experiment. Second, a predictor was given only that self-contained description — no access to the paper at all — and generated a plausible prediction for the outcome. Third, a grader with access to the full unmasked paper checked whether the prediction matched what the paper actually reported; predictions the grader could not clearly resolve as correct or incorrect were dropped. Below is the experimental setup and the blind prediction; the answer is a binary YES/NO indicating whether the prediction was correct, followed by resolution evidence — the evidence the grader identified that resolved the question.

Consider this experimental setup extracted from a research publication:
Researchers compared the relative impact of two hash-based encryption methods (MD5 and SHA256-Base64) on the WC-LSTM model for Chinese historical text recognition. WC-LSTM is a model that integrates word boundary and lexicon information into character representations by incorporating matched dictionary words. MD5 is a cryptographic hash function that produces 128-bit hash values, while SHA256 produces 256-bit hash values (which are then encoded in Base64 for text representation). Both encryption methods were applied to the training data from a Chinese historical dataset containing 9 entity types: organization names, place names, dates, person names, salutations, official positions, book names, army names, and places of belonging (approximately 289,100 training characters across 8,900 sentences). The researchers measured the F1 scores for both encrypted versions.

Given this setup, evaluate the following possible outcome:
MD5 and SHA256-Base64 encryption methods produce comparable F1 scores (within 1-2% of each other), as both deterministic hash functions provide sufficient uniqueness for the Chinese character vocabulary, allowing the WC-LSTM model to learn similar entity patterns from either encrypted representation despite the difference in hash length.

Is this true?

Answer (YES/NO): YES